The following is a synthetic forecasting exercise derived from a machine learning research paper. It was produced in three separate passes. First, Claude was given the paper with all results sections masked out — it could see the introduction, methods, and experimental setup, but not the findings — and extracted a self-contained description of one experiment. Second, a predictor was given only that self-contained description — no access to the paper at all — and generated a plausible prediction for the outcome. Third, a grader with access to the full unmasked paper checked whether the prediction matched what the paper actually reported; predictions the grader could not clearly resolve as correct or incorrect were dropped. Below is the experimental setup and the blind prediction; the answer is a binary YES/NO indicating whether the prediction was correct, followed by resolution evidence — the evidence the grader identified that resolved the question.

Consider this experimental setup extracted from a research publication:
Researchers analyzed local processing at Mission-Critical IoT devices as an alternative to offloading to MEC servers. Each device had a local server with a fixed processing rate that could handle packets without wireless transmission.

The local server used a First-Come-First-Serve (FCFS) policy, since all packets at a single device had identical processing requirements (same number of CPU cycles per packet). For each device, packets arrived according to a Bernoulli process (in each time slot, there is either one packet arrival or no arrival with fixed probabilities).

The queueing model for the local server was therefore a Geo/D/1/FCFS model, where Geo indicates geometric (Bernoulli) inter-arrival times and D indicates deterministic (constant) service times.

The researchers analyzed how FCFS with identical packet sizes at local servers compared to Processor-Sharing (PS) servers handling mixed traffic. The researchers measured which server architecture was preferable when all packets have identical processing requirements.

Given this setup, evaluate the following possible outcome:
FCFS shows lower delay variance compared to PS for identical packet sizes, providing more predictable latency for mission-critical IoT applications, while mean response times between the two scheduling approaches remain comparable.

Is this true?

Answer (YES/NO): NO